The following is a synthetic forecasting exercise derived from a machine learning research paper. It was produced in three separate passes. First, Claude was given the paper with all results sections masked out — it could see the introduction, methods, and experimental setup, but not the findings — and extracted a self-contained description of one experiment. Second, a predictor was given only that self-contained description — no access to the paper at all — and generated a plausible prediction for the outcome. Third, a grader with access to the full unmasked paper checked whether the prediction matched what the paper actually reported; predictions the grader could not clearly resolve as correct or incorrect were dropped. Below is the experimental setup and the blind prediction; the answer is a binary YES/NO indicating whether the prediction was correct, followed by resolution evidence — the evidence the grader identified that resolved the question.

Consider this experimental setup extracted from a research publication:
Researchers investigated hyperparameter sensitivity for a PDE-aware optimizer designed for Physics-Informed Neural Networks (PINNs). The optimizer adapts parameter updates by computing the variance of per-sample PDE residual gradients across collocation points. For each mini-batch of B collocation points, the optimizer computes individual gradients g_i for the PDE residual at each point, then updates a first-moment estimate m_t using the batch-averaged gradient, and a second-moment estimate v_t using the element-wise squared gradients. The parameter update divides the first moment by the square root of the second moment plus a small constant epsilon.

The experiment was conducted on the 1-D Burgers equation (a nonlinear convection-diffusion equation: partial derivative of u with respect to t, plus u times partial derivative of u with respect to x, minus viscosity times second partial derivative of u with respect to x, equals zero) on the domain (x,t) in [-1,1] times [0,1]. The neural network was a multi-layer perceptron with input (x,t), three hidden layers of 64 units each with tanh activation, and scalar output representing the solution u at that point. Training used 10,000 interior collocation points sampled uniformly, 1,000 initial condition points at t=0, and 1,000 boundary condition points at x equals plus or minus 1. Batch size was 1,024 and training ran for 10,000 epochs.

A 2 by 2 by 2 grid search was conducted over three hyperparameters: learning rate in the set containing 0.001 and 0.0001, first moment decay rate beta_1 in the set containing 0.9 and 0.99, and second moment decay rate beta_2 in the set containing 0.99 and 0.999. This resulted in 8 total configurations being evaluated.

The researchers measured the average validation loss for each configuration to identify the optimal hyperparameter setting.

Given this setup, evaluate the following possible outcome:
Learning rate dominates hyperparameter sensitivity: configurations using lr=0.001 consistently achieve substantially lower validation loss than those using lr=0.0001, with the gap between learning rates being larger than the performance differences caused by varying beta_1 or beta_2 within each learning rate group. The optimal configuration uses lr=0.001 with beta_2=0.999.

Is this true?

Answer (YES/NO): NO